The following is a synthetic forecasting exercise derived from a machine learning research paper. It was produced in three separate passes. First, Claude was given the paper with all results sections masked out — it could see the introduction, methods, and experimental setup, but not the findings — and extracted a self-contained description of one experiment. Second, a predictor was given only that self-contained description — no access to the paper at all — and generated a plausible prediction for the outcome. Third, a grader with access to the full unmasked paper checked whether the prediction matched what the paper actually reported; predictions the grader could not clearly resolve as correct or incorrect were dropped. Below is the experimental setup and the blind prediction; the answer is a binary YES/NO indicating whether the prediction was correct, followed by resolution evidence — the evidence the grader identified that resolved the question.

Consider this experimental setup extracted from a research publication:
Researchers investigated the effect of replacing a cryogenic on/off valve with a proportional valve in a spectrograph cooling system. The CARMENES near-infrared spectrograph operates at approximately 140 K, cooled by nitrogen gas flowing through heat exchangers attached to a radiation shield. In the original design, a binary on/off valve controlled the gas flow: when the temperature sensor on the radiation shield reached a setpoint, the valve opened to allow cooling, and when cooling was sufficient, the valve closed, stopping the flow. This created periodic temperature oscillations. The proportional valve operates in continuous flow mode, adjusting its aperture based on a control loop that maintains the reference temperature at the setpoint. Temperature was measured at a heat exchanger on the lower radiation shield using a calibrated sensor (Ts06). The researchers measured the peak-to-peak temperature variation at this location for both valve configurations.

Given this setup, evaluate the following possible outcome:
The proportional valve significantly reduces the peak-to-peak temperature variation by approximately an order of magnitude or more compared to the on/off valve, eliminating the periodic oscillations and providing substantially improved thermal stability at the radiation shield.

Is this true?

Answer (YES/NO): YES